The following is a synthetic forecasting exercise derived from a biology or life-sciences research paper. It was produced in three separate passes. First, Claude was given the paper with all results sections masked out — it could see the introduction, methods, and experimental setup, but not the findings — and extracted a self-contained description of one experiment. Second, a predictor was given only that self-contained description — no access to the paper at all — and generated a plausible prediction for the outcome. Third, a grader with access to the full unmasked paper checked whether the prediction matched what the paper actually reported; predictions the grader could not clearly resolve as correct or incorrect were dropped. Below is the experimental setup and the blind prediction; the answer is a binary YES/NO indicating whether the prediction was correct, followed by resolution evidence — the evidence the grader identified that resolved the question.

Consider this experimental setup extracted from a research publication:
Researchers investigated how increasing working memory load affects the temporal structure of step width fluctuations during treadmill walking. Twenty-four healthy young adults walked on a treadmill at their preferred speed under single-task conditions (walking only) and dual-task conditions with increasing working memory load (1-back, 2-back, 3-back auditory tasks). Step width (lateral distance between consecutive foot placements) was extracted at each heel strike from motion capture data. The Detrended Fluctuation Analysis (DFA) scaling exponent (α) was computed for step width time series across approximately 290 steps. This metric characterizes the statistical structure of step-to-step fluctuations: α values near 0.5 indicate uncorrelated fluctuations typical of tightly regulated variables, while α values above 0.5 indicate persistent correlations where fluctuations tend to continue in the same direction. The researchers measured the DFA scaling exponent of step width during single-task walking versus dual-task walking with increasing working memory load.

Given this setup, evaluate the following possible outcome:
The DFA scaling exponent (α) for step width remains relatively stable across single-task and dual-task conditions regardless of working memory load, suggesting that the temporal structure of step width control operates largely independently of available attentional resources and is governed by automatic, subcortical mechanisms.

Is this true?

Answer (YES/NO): NO